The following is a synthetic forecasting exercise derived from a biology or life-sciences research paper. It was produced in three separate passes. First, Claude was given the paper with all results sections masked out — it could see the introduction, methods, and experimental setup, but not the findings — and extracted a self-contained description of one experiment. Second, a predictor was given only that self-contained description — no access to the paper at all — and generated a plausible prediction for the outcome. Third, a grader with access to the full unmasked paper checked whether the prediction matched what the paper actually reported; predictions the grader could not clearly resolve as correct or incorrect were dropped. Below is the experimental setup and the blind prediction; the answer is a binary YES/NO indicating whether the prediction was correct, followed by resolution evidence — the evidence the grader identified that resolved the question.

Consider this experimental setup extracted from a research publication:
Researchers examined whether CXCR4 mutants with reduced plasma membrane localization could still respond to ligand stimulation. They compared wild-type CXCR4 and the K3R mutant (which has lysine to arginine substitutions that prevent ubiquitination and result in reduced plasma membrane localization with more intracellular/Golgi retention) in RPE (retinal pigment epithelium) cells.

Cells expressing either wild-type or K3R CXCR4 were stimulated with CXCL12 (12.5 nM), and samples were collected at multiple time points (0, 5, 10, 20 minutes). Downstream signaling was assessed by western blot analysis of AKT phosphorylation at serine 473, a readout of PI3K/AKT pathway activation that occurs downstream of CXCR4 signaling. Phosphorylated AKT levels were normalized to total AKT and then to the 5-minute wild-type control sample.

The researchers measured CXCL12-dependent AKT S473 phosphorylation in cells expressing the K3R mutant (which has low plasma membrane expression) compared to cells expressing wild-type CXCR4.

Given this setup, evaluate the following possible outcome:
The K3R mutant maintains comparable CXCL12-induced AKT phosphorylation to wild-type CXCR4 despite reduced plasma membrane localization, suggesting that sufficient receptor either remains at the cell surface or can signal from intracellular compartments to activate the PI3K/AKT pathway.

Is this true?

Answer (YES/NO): NO